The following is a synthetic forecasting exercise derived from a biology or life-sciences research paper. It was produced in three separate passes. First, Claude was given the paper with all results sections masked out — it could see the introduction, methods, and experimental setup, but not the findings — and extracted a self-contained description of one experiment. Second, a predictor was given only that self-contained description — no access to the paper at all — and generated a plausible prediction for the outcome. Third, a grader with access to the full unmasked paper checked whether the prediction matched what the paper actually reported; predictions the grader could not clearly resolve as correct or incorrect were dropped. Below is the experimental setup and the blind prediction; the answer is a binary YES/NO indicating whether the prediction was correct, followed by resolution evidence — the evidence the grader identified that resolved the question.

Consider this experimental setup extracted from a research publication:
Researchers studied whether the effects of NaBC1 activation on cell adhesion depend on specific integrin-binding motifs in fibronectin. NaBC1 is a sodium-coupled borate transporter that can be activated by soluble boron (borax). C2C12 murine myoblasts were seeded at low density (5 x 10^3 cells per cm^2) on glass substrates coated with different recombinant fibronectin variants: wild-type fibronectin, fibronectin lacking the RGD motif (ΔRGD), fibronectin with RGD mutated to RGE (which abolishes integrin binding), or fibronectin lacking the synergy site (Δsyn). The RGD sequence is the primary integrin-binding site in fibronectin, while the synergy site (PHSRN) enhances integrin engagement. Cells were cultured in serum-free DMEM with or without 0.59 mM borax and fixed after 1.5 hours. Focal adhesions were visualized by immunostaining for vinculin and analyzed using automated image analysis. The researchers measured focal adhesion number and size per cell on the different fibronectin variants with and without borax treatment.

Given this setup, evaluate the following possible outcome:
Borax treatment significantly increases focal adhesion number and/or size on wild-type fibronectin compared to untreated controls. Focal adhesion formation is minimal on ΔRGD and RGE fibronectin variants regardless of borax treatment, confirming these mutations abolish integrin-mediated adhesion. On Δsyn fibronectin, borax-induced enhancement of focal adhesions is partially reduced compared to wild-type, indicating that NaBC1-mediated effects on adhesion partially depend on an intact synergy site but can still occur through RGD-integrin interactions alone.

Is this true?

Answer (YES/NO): NO